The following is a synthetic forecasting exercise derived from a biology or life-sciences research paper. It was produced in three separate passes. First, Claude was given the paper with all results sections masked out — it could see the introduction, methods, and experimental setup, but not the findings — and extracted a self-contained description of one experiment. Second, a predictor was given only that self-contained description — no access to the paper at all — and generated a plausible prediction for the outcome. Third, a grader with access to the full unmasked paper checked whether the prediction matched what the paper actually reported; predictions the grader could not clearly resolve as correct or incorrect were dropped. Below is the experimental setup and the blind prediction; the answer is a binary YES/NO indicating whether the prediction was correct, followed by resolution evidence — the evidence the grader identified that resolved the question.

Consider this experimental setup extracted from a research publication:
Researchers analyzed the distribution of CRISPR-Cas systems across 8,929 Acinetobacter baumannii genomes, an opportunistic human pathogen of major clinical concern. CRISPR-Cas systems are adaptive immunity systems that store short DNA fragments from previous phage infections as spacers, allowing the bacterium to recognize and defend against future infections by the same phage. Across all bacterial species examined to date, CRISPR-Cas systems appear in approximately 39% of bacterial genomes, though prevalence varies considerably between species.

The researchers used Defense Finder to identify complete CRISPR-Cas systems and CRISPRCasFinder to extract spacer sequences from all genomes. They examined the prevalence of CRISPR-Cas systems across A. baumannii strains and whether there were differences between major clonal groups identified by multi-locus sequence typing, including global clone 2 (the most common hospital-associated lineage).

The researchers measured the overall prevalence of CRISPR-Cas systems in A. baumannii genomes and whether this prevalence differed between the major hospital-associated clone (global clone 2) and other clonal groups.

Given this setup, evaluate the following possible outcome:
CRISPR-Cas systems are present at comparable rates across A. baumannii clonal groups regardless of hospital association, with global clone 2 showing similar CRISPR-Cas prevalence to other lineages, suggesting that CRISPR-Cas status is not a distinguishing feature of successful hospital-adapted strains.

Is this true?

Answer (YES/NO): NO